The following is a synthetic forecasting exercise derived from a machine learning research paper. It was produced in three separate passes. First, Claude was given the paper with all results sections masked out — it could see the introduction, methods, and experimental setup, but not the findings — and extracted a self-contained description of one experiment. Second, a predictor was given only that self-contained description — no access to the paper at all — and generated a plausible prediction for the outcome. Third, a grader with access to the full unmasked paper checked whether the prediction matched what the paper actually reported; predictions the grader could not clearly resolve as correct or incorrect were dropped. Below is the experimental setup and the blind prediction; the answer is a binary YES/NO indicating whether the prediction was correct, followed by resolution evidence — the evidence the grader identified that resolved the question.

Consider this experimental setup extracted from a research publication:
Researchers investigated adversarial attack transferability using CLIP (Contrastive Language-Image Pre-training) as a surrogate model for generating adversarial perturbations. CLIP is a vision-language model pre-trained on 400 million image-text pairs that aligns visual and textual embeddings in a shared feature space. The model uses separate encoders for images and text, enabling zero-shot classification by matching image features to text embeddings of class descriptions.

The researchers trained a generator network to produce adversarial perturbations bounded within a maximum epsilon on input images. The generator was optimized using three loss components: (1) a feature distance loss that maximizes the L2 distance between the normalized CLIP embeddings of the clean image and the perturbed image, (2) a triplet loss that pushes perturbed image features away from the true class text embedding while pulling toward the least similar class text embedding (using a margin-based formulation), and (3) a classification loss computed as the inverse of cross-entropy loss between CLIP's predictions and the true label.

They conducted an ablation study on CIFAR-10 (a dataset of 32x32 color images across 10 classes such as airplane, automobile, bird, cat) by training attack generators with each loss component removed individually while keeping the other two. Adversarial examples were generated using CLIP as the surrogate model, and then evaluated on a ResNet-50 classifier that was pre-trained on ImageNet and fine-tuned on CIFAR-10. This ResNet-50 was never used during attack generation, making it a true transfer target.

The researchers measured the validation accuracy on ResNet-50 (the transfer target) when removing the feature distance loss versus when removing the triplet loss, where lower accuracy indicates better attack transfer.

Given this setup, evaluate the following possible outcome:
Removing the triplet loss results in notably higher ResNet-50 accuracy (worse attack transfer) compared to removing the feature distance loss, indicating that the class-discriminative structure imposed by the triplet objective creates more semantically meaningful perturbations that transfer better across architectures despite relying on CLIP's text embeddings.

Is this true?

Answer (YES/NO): NO